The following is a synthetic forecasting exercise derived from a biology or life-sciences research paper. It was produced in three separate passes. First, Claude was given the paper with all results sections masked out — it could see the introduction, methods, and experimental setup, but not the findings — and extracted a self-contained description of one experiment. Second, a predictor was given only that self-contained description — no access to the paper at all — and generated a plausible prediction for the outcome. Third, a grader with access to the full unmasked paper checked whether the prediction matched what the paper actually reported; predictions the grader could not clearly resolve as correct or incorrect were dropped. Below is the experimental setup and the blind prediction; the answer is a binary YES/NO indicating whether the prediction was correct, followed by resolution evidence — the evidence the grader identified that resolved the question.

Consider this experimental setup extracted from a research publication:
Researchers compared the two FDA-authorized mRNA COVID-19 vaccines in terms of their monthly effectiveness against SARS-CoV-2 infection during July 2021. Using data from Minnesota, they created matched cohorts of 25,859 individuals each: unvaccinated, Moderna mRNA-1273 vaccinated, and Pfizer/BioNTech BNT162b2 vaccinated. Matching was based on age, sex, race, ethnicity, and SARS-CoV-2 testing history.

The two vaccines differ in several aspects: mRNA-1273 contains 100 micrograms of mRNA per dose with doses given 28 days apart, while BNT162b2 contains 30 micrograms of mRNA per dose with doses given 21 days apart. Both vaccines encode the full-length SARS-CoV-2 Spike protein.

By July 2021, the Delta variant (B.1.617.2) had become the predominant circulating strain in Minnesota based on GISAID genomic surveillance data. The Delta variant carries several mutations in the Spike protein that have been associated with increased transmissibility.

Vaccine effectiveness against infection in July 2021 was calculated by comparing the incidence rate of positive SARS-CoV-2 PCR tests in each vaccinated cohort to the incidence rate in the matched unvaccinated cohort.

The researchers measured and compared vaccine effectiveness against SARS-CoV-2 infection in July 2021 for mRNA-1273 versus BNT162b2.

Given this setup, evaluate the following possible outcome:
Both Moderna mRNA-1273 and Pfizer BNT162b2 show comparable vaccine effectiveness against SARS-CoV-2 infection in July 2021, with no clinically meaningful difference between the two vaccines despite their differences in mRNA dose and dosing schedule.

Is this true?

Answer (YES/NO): NO